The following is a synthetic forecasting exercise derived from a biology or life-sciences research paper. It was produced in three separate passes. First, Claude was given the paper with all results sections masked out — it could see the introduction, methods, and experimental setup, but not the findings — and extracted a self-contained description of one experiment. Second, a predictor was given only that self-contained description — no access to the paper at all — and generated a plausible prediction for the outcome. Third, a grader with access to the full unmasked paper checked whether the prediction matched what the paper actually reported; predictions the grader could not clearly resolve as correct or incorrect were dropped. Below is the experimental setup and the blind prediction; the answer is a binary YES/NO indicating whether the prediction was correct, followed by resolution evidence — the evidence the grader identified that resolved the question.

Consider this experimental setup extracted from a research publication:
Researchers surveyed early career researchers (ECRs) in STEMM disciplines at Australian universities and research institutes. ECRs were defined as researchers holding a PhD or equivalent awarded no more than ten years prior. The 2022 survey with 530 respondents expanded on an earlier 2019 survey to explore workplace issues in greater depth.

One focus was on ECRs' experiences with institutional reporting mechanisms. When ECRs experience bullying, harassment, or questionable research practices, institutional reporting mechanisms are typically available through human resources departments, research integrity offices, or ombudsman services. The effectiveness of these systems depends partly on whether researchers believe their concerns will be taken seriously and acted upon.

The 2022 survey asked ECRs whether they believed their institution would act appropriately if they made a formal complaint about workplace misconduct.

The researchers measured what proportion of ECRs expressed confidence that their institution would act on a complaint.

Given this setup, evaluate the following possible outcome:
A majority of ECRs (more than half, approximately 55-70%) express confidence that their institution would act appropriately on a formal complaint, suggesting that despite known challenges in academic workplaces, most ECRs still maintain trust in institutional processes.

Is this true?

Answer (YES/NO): NO